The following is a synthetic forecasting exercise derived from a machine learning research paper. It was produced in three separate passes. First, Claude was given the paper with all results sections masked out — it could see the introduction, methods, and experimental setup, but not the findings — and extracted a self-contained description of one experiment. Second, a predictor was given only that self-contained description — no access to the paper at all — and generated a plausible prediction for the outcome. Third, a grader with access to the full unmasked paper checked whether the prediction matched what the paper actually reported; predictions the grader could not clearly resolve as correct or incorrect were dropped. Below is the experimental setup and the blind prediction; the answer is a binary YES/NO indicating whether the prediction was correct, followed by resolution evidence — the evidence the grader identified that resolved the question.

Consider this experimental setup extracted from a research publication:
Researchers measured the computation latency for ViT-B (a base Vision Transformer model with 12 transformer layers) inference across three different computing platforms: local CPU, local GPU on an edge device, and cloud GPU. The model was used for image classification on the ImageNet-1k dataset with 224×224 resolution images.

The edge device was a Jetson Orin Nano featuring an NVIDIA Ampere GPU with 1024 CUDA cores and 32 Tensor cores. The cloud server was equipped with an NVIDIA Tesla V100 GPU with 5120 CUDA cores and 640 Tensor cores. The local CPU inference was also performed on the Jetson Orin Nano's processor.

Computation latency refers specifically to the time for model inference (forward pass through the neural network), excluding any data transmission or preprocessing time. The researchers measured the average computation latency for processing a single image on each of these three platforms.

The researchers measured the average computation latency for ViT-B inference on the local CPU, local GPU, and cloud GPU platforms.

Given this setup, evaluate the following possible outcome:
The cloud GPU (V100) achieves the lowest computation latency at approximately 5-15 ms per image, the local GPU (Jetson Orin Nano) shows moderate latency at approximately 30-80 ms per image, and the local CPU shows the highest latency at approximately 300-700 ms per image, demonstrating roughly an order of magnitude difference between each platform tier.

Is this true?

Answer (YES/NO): NO